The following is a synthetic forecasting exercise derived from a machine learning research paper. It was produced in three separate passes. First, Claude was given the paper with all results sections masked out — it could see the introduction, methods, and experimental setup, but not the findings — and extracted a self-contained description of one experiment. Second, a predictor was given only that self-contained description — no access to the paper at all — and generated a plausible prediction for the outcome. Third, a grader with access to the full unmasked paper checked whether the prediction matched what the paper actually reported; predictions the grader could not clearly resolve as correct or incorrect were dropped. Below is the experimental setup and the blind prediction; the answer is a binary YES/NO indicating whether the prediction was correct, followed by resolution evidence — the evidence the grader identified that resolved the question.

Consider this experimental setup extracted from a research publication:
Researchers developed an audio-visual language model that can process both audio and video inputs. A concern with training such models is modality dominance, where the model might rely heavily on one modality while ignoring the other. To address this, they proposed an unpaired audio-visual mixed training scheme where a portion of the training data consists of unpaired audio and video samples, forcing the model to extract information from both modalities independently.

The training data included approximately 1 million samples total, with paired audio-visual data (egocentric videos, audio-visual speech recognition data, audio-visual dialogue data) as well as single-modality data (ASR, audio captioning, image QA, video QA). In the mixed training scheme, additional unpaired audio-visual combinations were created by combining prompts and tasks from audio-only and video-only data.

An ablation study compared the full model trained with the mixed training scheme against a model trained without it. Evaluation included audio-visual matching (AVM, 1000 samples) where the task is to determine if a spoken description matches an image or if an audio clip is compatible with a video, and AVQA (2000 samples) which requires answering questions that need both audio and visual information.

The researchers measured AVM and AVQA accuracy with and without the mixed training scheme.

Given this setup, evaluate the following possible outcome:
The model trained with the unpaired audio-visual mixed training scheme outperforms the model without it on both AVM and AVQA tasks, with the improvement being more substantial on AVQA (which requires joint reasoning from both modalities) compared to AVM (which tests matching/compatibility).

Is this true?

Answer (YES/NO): YES